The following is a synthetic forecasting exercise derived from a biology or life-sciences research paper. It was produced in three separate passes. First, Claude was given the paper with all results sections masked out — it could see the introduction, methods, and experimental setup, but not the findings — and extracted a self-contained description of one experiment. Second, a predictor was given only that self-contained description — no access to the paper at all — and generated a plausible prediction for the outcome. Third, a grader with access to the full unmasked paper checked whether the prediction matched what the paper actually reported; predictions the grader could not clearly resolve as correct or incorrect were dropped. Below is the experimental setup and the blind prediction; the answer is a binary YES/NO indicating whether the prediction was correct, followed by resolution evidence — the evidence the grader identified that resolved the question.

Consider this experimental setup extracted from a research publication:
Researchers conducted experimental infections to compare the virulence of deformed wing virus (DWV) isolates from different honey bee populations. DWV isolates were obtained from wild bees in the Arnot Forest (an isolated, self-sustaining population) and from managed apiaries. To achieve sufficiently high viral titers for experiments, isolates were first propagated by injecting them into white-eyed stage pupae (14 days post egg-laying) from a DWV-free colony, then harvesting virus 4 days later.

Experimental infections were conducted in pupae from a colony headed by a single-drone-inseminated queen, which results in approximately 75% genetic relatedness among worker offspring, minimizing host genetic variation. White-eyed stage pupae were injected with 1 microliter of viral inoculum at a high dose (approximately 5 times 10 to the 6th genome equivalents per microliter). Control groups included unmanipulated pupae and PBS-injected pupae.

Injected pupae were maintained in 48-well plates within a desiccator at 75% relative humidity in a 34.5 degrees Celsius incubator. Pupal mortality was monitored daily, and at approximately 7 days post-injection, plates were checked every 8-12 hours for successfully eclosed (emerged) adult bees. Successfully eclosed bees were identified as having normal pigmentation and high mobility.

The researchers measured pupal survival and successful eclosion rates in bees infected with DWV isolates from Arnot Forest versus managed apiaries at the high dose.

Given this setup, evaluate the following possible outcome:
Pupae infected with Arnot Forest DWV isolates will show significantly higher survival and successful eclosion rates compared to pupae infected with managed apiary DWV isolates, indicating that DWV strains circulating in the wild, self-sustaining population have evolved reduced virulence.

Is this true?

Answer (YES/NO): NO